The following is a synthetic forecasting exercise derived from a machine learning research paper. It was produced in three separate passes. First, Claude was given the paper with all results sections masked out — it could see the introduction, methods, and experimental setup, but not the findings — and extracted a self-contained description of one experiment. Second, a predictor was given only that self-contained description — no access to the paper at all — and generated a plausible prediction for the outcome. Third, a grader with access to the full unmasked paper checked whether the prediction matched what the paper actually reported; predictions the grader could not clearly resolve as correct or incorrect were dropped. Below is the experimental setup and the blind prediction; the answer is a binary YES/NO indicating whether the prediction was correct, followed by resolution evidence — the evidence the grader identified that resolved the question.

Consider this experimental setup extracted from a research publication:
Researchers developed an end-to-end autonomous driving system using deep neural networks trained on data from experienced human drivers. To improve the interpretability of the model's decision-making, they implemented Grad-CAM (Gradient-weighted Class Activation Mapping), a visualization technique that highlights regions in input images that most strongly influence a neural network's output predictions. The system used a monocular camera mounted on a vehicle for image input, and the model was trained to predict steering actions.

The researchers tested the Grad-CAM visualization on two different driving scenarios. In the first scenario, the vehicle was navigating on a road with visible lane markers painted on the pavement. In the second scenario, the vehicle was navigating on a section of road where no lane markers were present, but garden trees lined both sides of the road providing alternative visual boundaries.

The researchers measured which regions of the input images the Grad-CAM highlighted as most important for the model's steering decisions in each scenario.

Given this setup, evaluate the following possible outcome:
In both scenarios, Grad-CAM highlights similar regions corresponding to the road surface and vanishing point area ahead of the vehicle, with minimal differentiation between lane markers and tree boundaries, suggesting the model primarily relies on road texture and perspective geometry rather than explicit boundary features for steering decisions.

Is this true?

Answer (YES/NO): NO